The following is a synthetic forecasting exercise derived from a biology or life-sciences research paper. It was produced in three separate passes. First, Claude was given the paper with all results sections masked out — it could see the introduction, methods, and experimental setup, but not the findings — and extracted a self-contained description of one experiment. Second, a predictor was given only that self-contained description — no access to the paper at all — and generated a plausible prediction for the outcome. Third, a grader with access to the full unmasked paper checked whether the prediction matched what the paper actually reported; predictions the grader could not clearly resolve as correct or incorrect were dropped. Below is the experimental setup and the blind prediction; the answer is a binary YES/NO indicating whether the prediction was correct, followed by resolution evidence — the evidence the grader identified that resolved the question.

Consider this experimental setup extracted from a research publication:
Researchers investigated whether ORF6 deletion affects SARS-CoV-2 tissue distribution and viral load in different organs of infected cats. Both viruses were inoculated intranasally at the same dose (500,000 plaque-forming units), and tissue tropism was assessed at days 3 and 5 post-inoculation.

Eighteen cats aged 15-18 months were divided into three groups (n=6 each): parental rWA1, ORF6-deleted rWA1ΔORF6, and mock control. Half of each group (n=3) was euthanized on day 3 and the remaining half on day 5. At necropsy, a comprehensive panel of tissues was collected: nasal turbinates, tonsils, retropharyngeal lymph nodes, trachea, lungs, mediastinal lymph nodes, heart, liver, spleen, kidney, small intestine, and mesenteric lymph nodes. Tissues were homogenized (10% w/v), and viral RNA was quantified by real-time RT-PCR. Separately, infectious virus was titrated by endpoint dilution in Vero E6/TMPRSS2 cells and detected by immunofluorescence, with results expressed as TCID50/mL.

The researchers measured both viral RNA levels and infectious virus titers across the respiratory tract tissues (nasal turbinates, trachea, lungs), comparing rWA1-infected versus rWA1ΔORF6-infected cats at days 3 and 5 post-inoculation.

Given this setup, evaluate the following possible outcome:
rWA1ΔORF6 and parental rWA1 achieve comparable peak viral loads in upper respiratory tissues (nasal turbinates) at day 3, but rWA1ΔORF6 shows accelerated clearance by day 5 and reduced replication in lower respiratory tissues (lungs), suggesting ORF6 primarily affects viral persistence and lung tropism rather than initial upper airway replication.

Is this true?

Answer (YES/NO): NO